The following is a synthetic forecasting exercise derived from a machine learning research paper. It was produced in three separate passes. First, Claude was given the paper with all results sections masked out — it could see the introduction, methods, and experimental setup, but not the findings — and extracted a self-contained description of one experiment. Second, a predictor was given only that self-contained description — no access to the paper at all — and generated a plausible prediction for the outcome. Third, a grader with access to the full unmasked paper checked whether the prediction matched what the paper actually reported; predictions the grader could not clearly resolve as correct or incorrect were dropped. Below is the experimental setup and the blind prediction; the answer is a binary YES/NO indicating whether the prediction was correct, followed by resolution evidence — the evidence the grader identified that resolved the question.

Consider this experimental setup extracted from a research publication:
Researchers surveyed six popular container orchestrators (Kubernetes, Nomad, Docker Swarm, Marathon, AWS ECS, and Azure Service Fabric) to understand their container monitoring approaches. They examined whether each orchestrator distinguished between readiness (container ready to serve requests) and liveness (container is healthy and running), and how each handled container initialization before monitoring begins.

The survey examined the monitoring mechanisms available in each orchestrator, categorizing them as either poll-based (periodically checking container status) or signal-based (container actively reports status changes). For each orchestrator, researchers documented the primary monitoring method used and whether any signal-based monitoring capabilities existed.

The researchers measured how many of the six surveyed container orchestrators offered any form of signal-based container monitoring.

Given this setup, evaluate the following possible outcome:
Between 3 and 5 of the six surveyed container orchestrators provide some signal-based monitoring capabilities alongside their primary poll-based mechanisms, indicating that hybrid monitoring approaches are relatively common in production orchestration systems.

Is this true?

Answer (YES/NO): NO